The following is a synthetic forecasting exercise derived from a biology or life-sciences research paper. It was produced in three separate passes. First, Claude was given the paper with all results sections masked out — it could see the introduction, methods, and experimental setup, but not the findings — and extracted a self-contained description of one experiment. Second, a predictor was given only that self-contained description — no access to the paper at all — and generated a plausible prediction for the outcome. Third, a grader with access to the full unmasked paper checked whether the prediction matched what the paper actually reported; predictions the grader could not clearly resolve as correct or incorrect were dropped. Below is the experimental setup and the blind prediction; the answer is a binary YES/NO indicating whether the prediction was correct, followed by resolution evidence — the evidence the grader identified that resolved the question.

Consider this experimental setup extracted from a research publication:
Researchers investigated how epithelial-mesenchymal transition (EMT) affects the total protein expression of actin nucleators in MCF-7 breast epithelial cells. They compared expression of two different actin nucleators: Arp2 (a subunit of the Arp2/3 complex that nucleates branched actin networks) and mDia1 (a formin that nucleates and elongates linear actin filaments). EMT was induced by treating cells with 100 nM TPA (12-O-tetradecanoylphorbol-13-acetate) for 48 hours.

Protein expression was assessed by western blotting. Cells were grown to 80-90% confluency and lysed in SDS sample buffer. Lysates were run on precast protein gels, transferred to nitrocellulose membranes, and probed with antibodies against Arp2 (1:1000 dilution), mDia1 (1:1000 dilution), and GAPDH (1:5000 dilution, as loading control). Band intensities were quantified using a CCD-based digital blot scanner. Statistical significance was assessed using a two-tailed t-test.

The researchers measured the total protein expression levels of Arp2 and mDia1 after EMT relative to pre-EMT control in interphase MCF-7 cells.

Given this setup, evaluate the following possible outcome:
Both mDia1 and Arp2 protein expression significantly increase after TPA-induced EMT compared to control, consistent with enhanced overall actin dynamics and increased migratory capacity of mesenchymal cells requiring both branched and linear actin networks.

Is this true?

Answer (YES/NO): NO